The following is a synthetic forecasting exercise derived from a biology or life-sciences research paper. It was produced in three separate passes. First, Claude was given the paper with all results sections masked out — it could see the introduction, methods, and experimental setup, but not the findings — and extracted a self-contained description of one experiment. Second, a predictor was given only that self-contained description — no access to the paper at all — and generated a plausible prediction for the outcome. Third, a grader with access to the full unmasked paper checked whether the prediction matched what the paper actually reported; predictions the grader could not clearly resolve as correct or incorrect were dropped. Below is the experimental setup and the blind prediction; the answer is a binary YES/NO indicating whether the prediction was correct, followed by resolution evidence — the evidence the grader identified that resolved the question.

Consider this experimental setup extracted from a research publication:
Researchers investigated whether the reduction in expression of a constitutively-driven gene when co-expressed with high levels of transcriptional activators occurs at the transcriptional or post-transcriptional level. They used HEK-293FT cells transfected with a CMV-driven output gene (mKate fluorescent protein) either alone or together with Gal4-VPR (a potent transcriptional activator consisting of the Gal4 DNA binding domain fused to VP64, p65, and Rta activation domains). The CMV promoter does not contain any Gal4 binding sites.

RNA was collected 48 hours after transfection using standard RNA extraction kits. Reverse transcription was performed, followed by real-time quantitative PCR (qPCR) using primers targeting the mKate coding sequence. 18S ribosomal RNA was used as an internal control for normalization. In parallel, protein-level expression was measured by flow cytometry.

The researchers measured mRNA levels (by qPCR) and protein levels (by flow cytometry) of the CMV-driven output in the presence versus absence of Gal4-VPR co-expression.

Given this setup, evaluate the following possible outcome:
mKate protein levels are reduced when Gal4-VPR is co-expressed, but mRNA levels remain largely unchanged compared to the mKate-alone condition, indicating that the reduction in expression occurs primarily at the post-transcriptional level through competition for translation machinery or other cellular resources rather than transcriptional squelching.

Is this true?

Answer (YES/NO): NO